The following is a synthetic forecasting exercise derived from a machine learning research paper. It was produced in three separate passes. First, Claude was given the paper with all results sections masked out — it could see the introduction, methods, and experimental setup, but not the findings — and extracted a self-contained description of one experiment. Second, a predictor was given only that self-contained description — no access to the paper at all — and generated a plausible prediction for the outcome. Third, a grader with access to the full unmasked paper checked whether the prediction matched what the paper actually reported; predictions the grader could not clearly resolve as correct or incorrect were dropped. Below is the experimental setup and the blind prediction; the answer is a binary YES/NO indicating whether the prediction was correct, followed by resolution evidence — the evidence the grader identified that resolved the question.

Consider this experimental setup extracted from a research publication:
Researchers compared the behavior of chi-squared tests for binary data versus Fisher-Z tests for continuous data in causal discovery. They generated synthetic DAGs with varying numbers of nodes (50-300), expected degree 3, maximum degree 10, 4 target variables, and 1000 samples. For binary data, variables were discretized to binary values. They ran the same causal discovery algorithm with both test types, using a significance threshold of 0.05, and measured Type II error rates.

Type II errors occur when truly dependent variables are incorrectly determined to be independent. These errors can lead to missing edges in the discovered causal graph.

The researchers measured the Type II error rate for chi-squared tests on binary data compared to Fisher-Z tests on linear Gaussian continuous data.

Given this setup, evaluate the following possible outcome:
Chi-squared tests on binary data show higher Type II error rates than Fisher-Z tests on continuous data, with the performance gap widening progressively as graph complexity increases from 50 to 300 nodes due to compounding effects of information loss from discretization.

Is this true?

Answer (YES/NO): NO